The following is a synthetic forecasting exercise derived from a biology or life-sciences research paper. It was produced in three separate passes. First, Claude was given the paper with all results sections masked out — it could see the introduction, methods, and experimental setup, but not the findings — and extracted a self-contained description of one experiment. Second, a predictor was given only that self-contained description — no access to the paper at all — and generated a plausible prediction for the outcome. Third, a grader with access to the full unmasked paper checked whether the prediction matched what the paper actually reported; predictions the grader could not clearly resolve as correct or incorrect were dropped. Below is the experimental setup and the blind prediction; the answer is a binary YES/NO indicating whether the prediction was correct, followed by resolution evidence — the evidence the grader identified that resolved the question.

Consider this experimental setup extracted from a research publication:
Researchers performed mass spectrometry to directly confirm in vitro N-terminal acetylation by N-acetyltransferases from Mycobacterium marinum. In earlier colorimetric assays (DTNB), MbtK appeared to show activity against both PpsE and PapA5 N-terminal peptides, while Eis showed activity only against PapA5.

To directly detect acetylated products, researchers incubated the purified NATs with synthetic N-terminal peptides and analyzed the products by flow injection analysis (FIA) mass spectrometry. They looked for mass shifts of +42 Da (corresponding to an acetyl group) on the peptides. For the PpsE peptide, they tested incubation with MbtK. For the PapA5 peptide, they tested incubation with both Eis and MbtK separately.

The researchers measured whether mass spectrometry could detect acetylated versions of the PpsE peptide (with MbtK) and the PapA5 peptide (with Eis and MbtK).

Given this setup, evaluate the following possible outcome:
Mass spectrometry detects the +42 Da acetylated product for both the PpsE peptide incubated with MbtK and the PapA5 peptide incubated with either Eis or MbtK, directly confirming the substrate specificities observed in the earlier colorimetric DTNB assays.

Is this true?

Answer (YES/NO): NO